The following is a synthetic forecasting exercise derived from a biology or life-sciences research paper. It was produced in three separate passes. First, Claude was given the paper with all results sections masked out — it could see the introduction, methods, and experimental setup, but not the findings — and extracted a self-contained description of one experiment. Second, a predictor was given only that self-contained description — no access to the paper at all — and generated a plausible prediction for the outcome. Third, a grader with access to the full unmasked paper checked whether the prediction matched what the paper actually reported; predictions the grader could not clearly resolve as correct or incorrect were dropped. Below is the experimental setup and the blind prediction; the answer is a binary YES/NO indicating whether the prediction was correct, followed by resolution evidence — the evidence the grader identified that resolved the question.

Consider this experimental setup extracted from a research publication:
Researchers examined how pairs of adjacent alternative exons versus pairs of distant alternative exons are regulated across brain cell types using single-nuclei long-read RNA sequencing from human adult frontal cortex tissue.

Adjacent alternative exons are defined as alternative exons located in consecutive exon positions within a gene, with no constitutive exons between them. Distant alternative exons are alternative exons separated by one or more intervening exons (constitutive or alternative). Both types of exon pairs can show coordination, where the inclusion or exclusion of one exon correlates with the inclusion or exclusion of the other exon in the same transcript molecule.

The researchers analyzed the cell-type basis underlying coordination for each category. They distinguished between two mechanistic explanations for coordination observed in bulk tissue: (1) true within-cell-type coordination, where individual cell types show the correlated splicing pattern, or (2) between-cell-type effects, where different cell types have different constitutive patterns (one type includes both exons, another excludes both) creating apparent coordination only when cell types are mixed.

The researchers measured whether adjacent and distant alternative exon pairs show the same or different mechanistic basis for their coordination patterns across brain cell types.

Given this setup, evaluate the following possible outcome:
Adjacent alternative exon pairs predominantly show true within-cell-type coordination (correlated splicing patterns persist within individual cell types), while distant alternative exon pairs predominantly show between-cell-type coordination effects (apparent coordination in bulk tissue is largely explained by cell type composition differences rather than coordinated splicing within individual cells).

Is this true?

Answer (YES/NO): YES